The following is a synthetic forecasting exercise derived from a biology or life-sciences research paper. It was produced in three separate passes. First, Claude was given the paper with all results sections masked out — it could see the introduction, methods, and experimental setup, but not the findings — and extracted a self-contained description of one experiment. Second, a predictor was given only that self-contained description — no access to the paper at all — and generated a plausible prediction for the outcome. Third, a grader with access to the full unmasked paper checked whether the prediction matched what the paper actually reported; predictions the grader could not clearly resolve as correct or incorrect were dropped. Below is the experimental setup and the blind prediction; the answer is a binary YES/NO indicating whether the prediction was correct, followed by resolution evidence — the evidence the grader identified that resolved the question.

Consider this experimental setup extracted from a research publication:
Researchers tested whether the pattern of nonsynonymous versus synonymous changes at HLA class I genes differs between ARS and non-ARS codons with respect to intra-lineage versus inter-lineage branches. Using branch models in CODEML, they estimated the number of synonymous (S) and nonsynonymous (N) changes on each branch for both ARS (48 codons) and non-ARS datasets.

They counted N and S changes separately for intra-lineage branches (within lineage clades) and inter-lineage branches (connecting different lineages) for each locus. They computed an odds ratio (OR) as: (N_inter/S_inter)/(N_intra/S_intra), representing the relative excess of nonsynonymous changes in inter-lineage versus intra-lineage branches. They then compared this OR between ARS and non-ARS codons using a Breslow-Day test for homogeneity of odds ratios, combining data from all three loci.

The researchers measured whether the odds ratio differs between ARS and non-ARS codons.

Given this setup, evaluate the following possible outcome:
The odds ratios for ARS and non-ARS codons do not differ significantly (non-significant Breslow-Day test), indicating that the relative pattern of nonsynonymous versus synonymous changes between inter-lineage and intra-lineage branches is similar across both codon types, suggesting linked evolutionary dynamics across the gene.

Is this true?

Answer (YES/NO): NO